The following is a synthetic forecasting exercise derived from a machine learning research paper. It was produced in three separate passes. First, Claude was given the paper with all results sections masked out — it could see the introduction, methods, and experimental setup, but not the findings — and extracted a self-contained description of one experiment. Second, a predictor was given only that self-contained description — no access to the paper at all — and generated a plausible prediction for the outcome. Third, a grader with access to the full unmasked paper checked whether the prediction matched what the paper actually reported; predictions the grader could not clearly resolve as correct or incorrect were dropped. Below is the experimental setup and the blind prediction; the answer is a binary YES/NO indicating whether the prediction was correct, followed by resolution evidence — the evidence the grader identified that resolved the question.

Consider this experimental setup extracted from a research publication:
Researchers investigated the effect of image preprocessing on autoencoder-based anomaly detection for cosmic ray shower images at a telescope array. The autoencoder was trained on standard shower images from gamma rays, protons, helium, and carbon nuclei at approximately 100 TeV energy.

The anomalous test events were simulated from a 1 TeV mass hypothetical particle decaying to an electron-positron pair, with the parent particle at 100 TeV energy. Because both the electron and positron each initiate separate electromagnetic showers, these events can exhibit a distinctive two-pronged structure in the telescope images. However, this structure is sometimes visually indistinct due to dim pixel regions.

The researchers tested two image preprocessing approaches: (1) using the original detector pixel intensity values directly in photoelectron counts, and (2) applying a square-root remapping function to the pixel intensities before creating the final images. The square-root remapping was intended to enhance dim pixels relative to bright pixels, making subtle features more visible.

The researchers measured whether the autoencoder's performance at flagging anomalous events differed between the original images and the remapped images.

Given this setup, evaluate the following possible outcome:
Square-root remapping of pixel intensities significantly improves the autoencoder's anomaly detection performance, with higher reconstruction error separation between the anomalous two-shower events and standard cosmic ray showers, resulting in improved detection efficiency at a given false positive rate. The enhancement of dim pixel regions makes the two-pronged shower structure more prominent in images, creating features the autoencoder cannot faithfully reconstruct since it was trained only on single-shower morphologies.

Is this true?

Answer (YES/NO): NO